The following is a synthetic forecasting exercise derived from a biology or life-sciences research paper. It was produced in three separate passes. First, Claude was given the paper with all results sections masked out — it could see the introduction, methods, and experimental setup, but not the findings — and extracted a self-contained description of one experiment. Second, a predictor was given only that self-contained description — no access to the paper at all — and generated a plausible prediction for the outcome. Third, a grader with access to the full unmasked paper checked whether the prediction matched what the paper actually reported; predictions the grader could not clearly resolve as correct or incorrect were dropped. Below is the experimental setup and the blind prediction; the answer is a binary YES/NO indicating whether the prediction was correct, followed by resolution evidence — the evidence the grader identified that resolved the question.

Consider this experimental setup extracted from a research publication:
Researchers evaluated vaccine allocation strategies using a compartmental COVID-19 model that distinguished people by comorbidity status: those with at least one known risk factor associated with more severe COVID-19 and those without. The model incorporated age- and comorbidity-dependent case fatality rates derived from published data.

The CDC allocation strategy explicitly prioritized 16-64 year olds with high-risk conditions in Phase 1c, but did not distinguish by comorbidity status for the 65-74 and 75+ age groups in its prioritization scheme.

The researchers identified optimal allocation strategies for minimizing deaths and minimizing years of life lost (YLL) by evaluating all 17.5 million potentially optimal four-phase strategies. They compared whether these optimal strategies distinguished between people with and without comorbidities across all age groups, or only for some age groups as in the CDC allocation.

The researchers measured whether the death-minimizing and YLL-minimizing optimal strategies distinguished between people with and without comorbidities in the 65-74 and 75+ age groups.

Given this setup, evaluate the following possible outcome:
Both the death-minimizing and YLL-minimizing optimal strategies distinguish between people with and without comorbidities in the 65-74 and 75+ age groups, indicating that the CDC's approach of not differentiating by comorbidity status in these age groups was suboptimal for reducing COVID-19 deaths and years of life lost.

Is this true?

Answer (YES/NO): YES